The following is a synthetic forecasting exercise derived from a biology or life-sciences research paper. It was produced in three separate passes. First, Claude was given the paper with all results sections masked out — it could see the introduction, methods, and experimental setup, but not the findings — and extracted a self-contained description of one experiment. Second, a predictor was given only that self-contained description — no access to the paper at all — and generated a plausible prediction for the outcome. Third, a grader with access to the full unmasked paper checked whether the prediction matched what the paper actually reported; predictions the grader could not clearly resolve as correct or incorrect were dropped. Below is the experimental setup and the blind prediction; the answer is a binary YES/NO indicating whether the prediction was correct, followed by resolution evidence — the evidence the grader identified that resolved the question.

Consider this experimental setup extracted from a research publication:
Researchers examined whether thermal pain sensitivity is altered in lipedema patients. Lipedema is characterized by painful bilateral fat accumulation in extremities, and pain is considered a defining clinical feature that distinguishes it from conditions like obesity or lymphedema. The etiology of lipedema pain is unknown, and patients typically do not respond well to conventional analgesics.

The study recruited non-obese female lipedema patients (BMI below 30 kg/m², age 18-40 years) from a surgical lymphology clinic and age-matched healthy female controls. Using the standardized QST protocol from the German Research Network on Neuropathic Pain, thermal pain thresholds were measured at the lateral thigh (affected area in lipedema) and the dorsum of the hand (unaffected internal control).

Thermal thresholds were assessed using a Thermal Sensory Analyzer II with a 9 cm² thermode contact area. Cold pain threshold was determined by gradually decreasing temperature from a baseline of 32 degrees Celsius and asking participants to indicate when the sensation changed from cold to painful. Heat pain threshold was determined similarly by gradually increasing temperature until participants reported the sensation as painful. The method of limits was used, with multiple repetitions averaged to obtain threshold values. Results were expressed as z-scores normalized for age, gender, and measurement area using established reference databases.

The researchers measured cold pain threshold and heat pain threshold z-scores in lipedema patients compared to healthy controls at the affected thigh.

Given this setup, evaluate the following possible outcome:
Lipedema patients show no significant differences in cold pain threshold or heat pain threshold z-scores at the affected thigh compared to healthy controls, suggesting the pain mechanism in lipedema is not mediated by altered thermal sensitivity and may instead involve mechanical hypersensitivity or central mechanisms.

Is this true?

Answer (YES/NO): YES